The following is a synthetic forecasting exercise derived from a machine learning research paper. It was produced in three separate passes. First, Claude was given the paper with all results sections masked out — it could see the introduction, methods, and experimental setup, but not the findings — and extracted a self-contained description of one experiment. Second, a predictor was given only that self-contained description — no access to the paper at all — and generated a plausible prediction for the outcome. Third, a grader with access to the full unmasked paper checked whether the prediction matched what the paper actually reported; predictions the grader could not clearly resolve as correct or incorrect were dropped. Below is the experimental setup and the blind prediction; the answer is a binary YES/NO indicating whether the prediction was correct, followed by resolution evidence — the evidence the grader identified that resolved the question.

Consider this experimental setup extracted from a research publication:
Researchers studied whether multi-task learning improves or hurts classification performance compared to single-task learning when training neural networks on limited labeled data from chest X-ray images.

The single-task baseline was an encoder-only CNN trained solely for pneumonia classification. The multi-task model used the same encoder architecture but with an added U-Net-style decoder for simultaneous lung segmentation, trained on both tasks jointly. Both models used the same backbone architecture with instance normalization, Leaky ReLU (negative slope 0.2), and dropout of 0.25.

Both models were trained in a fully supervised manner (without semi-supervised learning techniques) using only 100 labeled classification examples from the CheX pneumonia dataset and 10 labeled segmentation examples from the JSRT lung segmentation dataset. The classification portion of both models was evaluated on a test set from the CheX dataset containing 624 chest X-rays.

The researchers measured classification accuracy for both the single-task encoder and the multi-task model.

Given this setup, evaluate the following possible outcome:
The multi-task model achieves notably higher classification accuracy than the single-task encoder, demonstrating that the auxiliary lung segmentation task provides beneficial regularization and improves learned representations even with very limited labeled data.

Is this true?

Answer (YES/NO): NO